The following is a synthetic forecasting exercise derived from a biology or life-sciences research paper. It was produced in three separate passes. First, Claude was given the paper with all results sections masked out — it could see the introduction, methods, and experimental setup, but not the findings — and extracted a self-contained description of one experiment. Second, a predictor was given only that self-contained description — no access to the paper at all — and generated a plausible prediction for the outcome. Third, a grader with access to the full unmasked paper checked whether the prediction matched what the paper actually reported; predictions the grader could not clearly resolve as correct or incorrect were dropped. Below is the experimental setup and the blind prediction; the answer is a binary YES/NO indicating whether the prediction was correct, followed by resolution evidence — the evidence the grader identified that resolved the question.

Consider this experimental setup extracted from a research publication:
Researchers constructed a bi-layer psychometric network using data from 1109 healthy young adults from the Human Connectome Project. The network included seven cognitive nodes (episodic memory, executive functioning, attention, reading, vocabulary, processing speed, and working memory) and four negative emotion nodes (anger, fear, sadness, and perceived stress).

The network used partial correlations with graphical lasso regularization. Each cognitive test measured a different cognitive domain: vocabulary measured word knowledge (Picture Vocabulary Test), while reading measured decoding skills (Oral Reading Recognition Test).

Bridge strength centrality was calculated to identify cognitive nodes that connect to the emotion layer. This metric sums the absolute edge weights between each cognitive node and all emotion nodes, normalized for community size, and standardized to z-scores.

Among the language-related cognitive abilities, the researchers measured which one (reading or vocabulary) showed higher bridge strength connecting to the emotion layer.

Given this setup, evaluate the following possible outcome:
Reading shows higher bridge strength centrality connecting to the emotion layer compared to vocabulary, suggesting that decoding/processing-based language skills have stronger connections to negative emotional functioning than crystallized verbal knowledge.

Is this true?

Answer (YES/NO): NO